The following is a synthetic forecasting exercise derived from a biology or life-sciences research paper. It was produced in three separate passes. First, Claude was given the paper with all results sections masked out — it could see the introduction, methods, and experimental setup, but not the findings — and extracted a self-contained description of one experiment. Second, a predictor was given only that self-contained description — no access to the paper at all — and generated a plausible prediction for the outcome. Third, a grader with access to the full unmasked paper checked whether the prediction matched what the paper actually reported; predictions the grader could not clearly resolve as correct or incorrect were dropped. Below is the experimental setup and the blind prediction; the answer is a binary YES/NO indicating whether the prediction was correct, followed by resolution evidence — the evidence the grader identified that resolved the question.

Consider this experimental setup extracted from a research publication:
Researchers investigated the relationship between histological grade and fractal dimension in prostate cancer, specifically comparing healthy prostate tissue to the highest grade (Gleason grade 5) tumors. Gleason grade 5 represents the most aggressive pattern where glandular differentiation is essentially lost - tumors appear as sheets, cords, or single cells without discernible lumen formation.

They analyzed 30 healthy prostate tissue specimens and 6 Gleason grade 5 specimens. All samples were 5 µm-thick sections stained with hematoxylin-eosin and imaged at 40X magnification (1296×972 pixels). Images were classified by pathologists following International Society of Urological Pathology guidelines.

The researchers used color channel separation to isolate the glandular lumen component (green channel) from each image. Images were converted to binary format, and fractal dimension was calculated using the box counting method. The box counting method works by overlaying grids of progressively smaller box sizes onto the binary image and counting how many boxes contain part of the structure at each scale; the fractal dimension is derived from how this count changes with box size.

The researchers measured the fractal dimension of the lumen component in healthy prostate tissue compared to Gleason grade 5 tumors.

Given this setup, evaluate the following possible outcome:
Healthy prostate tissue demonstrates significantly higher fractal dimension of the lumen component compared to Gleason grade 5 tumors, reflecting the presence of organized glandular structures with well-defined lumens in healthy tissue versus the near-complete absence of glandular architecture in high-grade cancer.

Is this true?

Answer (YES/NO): YES